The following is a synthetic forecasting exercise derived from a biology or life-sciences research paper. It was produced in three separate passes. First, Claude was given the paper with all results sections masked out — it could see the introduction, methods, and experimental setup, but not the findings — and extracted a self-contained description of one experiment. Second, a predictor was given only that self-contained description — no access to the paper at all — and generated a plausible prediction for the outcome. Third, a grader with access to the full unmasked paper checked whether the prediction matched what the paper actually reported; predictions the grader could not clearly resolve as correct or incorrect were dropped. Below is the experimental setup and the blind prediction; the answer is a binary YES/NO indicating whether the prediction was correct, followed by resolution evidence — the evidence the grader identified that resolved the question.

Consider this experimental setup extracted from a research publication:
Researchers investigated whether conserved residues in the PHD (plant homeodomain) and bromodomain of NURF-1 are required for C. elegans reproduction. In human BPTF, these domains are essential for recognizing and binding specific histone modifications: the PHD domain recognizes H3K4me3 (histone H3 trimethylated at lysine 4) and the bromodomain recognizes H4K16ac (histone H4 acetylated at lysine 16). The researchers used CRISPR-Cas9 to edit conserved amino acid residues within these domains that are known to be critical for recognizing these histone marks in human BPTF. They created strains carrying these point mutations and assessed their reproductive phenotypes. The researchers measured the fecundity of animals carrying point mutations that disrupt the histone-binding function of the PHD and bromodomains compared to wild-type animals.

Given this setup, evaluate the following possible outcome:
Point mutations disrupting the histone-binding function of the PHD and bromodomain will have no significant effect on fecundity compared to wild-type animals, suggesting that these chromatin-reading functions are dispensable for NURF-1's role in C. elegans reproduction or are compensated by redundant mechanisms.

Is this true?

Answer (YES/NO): YES